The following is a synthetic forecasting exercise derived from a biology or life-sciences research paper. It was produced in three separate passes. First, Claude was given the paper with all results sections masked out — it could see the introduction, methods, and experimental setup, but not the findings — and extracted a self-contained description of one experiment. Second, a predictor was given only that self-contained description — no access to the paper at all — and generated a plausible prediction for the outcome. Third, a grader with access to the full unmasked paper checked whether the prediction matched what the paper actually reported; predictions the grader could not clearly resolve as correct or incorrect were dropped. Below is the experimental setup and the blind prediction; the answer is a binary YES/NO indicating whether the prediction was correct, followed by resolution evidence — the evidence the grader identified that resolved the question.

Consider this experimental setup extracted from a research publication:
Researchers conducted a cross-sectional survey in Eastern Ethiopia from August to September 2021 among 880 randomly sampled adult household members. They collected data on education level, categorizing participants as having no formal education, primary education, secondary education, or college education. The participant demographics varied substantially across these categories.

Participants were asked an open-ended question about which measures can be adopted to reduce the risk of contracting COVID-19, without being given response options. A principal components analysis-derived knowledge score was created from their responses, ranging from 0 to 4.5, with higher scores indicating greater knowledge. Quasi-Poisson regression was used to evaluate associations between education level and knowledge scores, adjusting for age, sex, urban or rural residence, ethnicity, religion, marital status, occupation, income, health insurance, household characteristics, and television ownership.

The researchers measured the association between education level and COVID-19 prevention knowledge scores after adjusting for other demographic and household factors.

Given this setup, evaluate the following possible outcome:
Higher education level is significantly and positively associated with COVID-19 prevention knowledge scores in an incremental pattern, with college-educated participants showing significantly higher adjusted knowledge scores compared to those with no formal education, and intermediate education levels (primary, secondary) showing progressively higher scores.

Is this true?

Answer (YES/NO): NO